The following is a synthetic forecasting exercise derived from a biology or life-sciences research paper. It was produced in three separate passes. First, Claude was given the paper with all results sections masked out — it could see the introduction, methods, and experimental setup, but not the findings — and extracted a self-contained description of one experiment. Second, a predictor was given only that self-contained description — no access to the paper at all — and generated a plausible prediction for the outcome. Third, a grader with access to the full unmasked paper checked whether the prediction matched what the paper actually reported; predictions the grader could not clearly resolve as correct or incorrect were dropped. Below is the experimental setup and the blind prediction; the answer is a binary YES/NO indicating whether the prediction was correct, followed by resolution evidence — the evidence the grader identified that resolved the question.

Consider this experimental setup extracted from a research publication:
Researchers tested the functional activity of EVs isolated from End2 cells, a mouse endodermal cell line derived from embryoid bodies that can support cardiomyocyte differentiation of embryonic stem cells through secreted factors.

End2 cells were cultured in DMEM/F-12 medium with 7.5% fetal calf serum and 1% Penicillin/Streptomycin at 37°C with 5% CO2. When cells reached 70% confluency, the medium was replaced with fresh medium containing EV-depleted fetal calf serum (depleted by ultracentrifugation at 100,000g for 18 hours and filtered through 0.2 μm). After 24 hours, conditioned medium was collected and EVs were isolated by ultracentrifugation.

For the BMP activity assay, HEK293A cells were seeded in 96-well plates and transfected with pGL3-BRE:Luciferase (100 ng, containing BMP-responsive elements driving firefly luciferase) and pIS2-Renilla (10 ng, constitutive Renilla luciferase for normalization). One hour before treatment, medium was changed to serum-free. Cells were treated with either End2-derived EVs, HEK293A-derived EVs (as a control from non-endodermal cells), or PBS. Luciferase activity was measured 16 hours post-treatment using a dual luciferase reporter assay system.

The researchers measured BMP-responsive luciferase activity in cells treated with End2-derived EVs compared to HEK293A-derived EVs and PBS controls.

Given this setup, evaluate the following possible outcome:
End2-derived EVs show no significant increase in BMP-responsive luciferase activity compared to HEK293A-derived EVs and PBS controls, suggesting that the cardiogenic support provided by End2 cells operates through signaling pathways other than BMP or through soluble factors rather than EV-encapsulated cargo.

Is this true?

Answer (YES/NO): NO